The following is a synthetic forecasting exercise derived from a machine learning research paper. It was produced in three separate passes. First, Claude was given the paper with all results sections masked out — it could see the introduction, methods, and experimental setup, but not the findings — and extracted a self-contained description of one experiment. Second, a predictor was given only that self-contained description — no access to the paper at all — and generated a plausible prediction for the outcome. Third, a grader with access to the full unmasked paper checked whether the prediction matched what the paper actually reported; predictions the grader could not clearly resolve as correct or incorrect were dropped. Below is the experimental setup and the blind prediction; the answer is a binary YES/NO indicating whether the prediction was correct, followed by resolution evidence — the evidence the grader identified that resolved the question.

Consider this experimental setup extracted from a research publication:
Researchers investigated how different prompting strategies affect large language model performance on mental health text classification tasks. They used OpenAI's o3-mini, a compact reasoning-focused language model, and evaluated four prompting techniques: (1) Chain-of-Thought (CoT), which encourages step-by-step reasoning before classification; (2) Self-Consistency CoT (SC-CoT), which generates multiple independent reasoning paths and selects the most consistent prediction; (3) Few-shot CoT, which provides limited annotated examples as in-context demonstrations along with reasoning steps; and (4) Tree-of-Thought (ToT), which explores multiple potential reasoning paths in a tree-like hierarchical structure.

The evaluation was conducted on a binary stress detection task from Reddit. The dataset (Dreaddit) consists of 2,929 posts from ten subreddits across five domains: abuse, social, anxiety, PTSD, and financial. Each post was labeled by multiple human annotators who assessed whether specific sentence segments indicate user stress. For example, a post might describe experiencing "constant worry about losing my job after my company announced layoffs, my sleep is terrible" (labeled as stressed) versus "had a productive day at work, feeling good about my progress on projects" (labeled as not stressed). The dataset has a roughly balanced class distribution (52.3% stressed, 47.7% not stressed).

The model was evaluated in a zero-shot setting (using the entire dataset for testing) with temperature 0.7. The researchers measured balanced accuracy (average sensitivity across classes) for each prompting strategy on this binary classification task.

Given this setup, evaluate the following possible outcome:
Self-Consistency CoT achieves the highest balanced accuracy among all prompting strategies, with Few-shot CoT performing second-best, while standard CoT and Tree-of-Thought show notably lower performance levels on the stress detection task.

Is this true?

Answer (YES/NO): NO